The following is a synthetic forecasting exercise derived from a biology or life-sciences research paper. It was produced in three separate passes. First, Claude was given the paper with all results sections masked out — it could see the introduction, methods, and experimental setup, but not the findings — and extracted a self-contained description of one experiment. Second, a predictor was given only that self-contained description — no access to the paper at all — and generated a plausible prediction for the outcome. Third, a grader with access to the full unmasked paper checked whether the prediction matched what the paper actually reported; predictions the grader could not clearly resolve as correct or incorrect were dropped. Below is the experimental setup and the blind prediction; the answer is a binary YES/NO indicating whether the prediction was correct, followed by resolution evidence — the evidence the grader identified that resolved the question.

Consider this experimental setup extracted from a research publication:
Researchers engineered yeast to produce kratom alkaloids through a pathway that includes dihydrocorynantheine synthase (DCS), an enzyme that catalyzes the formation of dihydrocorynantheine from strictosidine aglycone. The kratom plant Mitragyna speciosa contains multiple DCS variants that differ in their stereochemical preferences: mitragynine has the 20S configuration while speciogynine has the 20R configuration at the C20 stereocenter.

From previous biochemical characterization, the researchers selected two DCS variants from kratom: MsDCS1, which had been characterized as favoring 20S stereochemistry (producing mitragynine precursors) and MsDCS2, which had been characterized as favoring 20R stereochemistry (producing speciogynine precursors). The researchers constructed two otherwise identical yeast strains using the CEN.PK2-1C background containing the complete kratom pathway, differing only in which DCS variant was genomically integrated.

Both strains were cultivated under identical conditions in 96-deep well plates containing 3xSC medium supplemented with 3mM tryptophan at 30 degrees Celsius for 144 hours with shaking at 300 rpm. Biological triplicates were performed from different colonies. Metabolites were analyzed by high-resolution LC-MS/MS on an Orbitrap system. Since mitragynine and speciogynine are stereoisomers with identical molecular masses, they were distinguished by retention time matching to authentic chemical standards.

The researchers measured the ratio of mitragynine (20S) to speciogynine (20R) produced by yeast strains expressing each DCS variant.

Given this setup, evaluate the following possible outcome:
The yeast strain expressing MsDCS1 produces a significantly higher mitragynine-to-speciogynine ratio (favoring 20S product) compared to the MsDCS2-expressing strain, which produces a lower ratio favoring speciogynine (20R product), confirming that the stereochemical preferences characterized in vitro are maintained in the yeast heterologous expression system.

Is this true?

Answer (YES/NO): NO